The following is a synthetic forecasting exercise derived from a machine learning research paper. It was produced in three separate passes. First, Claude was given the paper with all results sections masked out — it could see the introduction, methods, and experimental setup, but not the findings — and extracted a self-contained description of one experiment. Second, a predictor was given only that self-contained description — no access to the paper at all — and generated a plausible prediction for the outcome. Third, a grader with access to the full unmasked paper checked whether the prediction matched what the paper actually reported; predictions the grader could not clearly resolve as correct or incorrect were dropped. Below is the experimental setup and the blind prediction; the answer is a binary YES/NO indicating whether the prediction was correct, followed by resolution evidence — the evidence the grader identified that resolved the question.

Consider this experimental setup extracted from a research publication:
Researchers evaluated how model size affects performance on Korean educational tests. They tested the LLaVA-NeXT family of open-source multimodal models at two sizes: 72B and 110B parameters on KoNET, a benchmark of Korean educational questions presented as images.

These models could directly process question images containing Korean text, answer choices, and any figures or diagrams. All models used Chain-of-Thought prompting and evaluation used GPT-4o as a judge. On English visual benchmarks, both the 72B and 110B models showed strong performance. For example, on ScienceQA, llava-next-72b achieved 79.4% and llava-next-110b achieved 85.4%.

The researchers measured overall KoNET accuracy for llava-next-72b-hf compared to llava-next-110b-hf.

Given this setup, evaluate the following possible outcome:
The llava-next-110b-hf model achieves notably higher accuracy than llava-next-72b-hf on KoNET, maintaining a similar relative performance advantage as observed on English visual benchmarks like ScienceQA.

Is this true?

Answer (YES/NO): NO